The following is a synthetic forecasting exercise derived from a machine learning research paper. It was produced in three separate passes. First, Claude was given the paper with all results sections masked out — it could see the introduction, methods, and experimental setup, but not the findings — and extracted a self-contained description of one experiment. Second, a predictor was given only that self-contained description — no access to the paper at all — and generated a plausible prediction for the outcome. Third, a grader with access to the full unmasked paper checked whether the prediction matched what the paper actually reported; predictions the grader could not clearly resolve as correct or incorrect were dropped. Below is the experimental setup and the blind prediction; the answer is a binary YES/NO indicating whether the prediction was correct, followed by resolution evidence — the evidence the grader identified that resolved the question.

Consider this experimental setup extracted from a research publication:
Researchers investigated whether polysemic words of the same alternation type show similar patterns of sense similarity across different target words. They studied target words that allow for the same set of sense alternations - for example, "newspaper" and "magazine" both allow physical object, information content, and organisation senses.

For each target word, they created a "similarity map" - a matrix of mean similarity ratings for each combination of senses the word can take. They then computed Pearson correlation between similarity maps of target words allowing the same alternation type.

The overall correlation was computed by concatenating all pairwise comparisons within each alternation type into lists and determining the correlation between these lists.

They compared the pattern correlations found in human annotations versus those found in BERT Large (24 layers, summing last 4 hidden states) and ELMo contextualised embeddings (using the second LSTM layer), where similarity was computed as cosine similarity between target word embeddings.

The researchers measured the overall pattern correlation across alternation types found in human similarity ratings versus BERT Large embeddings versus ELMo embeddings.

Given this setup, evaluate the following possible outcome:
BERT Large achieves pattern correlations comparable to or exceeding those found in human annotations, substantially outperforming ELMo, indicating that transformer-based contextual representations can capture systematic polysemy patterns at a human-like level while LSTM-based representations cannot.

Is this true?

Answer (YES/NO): NO